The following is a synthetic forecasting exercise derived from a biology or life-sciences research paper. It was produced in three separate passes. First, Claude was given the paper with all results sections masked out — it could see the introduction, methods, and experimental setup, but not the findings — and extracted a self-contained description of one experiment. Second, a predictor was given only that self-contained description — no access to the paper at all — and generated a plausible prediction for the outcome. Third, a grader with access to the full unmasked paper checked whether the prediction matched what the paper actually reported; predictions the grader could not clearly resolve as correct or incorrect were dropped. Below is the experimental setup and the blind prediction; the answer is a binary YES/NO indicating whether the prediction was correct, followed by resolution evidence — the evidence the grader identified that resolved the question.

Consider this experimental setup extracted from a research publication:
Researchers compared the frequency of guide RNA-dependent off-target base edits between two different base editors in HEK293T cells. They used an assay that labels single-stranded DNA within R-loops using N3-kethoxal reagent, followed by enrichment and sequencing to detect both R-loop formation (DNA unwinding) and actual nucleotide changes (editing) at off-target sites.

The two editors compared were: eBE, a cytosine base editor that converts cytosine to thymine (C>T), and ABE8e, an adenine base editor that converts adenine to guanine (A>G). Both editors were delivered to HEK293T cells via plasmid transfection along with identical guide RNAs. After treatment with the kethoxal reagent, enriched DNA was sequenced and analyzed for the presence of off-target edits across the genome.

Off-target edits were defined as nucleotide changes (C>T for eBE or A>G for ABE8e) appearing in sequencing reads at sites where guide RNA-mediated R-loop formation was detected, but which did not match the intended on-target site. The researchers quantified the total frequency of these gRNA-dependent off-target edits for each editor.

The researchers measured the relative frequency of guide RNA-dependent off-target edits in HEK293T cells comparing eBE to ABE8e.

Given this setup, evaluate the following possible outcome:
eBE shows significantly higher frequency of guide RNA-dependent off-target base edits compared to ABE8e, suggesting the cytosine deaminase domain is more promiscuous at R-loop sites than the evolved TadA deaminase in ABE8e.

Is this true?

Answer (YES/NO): NO